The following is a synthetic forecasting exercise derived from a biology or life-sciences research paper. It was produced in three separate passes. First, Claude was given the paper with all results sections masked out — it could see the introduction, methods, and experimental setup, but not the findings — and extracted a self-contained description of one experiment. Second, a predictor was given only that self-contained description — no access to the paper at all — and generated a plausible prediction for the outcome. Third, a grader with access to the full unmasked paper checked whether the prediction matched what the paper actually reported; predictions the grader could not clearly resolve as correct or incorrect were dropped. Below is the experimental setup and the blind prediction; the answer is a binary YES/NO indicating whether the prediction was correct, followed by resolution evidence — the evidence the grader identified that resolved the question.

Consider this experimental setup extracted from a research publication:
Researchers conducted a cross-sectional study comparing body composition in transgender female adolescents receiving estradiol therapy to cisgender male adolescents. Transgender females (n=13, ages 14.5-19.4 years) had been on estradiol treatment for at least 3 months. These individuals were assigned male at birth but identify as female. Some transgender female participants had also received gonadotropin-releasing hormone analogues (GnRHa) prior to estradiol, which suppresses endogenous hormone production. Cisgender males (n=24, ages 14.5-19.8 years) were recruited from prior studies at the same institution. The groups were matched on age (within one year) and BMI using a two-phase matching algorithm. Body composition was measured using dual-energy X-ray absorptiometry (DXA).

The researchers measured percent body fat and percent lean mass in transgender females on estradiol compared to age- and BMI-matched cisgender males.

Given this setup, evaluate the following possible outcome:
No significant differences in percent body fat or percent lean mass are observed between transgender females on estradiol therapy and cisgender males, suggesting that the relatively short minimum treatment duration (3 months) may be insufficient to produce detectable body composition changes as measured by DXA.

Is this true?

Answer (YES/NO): NO